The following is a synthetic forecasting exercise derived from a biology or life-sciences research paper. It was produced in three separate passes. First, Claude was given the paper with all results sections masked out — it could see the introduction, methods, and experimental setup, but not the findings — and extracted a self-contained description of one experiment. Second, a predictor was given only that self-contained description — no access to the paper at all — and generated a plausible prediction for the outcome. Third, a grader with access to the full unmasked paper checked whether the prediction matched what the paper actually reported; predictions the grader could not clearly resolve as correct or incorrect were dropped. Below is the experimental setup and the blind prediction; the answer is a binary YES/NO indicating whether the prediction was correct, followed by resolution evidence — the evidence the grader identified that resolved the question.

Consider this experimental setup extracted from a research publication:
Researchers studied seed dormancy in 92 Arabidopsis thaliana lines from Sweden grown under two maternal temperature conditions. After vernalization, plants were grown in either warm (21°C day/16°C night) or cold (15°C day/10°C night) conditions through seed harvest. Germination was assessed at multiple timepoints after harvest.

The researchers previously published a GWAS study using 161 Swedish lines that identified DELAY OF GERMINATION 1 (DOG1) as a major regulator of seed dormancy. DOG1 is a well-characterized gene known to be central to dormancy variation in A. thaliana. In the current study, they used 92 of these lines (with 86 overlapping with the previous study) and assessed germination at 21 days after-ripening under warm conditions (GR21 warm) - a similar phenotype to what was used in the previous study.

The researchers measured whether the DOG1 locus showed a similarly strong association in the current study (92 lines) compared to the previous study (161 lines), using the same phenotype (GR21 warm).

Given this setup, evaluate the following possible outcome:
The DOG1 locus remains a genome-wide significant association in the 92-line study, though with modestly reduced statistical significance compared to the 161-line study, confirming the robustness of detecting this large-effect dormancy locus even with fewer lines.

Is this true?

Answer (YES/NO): NO